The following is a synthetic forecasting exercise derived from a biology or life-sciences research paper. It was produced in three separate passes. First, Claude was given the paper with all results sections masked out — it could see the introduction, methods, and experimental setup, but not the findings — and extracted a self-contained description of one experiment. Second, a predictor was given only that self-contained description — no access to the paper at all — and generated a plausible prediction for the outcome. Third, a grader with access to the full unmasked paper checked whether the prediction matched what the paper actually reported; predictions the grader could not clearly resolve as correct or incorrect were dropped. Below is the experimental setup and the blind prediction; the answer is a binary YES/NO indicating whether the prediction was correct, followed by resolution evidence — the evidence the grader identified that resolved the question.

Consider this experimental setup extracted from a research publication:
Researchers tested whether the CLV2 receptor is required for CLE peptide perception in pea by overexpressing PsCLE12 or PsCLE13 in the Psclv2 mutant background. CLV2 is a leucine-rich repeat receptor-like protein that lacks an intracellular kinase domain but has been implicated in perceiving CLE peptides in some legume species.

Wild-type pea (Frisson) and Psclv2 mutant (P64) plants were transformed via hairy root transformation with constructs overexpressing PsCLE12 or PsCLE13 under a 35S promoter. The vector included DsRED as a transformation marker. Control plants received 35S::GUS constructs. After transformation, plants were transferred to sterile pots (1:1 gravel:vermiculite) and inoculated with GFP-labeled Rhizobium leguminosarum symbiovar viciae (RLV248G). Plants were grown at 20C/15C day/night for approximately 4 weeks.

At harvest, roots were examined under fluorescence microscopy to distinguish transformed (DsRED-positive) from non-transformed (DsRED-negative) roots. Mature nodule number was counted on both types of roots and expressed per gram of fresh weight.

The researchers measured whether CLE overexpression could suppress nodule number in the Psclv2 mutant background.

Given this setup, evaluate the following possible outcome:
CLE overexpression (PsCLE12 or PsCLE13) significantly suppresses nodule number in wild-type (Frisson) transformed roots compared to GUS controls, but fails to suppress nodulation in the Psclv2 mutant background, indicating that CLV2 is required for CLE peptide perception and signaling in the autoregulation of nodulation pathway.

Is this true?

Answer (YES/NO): YES